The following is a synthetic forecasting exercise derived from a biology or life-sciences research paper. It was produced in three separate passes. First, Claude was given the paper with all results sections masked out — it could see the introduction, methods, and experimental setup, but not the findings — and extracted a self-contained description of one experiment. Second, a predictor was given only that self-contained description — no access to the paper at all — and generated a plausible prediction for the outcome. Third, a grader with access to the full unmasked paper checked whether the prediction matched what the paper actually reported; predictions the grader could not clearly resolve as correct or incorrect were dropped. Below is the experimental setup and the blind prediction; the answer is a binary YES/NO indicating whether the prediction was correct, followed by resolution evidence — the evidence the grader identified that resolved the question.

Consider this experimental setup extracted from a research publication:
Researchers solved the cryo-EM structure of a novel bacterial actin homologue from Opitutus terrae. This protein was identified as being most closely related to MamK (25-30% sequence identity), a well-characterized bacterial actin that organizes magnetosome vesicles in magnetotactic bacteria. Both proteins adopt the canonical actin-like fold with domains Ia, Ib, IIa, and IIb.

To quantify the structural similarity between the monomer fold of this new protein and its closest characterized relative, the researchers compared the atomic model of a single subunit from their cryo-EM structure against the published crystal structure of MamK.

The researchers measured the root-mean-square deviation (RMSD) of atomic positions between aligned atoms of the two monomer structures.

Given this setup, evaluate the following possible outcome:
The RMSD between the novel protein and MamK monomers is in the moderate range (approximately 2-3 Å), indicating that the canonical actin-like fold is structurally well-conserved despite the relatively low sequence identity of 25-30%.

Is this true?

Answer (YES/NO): NO